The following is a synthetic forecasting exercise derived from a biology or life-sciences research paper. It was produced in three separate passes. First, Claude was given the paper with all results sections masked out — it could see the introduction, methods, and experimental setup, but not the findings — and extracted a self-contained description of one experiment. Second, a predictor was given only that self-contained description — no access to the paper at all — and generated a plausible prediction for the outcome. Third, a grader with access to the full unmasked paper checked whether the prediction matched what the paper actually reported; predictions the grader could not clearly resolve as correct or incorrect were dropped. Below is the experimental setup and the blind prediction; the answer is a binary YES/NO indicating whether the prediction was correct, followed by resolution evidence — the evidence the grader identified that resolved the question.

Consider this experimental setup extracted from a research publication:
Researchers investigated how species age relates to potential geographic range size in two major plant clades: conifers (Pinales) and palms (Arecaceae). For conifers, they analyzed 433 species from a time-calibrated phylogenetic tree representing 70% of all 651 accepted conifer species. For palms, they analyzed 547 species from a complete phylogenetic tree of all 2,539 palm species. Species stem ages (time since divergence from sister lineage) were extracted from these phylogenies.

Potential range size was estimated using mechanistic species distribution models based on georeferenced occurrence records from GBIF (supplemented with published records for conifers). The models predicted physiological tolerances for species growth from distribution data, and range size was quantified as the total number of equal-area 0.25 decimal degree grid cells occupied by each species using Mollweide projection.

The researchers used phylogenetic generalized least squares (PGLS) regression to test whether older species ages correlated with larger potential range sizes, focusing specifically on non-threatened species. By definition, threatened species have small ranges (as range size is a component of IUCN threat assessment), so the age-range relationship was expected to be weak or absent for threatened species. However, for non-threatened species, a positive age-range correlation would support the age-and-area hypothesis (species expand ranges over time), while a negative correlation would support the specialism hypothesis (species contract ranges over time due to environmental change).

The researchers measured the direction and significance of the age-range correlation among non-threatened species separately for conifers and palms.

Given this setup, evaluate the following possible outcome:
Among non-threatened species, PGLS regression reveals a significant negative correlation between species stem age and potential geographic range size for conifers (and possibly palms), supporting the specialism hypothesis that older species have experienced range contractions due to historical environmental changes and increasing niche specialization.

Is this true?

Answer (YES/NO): NO